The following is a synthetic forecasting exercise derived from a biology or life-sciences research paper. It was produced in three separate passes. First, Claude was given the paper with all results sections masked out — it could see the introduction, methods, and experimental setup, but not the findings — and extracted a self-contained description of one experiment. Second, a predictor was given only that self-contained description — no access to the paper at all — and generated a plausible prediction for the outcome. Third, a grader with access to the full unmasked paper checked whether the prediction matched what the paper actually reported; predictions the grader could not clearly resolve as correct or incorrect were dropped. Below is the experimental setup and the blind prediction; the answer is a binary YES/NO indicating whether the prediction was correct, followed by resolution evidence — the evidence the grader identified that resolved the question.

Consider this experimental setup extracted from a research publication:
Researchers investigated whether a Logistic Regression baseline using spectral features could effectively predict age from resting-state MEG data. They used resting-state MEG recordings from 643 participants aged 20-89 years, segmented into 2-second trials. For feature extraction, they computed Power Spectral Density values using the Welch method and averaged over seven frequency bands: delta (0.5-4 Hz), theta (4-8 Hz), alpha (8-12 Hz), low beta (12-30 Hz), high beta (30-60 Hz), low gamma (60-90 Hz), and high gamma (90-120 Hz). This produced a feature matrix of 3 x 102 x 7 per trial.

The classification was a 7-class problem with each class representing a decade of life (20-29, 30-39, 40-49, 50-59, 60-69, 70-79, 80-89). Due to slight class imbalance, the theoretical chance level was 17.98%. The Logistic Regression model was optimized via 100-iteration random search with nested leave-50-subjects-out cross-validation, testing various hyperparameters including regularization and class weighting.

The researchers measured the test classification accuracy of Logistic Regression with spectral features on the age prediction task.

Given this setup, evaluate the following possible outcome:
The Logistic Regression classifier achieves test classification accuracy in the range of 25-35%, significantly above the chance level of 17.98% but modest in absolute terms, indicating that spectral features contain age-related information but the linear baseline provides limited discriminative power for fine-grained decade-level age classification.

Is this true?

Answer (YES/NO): NO